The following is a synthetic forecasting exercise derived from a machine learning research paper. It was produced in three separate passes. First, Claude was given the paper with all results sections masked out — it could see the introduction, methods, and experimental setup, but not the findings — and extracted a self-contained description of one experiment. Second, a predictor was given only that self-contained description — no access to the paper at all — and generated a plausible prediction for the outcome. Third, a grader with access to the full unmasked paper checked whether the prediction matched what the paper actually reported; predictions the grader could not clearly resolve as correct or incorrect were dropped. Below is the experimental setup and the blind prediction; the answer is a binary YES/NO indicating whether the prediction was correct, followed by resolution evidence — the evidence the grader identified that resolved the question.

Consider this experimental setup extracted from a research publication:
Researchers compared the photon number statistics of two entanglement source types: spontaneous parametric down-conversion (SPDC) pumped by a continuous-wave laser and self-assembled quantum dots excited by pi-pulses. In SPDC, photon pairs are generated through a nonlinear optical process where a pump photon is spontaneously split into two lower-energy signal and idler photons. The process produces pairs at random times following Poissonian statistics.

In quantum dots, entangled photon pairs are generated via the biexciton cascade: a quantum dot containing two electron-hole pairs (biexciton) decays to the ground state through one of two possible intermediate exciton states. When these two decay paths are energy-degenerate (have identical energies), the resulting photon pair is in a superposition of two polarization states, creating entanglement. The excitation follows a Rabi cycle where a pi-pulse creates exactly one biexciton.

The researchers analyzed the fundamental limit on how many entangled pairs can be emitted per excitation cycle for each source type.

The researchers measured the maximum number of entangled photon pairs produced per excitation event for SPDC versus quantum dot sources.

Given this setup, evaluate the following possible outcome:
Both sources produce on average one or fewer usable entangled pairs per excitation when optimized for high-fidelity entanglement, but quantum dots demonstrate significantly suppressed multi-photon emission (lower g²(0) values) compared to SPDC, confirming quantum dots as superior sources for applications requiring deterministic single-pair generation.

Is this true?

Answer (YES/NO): NO